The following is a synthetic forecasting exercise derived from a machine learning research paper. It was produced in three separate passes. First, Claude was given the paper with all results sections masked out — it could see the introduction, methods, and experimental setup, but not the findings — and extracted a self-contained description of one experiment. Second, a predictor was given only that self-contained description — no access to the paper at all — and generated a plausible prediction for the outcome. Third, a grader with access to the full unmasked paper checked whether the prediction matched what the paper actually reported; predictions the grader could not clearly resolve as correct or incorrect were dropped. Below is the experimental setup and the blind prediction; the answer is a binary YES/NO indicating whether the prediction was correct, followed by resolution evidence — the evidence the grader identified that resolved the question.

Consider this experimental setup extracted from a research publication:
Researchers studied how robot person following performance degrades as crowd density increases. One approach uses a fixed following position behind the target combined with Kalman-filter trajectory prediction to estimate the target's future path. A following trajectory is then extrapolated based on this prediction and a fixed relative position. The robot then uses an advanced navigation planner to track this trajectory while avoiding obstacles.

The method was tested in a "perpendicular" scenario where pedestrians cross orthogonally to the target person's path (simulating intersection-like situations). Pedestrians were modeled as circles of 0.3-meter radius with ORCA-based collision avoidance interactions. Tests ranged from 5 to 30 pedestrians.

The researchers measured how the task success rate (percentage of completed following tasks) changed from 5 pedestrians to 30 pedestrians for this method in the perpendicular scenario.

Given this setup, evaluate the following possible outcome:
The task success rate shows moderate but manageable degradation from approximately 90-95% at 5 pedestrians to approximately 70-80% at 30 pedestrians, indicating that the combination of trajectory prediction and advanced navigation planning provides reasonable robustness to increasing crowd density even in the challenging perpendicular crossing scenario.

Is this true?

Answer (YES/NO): NO